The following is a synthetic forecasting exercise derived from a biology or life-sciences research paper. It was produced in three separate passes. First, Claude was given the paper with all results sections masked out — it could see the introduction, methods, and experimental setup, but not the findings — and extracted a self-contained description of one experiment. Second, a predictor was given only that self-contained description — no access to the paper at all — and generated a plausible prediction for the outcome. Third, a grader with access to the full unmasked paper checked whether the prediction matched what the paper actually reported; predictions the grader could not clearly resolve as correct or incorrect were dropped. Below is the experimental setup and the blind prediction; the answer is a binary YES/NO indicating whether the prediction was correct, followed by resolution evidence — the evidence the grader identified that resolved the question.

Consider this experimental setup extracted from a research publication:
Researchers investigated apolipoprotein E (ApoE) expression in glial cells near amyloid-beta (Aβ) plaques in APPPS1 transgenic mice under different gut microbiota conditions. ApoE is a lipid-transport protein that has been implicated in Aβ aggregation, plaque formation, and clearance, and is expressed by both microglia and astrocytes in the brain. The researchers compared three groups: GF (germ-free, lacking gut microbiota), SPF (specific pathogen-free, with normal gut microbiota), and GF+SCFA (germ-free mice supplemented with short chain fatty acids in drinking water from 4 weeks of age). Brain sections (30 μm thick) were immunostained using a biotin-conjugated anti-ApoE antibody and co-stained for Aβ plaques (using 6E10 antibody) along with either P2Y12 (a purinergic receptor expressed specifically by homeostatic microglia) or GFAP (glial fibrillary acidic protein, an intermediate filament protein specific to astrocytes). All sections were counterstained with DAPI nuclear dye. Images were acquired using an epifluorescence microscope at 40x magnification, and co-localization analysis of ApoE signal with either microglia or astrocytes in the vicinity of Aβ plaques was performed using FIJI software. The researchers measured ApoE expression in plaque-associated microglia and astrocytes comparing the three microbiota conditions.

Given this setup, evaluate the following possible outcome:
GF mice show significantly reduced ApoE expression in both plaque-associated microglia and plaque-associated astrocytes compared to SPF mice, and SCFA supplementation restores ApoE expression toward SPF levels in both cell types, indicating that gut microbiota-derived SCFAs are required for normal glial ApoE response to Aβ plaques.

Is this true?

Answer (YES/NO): NO